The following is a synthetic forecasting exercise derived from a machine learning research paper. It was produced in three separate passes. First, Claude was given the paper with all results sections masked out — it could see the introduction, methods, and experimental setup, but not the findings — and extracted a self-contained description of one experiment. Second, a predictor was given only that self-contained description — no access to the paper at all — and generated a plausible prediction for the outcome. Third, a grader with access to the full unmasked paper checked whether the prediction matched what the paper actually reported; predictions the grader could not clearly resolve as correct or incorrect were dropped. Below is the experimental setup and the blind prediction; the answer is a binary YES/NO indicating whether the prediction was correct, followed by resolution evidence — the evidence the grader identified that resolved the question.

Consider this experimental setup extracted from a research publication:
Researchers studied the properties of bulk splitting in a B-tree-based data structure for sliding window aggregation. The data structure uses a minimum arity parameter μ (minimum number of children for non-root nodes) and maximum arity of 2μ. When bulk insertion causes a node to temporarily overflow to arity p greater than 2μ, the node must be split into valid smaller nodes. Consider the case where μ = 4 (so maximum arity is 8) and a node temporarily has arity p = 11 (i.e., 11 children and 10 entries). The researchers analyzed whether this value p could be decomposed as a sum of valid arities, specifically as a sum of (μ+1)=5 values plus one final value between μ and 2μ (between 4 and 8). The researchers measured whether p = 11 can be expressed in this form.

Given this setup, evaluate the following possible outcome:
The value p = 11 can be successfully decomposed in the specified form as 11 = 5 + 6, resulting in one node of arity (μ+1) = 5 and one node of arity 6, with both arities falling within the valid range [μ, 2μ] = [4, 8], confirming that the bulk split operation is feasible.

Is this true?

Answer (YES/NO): YES